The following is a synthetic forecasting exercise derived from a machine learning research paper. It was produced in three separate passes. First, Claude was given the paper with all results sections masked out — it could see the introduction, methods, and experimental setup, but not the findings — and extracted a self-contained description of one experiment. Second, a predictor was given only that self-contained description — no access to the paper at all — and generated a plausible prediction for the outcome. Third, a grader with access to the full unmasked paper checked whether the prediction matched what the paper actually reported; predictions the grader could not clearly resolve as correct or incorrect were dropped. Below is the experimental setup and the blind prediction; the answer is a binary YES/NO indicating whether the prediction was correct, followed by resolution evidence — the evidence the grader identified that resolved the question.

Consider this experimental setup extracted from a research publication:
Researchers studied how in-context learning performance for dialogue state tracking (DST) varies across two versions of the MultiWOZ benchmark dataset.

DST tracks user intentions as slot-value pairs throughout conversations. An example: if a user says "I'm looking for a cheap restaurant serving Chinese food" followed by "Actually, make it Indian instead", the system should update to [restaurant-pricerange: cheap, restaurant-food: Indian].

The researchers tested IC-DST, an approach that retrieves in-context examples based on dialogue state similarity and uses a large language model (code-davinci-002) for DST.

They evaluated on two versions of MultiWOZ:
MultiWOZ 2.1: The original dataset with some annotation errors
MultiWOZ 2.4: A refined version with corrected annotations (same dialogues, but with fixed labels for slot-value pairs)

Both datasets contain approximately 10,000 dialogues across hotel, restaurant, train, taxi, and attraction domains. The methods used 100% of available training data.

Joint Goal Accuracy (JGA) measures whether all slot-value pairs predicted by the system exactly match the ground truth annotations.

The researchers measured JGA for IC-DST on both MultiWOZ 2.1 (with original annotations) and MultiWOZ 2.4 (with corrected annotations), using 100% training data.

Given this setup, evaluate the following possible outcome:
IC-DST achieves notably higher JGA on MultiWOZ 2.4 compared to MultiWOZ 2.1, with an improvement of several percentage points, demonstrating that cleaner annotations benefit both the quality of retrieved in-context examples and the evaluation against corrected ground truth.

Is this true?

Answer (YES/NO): YES